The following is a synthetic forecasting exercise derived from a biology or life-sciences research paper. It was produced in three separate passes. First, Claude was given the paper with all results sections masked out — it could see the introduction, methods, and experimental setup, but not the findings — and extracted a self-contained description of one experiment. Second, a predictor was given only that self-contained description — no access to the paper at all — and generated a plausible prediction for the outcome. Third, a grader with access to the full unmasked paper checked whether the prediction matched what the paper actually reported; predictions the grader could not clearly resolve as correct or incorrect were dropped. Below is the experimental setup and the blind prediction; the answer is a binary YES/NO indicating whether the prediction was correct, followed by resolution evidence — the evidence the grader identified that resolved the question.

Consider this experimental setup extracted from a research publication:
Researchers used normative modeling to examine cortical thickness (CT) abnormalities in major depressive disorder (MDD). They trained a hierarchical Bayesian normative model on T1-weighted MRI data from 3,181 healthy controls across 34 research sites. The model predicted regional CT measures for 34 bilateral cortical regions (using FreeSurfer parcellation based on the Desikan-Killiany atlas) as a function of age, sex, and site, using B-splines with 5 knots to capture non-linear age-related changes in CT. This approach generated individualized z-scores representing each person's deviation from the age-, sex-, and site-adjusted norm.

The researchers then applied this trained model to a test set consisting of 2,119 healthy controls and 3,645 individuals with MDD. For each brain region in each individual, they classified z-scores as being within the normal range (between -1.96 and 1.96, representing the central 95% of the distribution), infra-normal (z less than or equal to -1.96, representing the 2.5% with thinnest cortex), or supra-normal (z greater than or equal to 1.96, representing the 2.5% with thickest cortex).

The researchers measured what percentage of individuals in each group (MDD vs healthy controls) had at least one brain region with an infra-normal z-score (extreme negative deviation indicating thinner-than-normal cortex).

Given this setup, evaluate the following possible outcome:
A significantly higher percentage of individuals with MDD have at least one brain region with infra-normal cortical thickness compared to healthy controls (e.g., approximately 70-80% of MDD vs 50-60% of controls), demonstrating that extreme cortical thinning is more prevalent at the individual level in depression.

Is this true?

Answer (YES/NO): NO